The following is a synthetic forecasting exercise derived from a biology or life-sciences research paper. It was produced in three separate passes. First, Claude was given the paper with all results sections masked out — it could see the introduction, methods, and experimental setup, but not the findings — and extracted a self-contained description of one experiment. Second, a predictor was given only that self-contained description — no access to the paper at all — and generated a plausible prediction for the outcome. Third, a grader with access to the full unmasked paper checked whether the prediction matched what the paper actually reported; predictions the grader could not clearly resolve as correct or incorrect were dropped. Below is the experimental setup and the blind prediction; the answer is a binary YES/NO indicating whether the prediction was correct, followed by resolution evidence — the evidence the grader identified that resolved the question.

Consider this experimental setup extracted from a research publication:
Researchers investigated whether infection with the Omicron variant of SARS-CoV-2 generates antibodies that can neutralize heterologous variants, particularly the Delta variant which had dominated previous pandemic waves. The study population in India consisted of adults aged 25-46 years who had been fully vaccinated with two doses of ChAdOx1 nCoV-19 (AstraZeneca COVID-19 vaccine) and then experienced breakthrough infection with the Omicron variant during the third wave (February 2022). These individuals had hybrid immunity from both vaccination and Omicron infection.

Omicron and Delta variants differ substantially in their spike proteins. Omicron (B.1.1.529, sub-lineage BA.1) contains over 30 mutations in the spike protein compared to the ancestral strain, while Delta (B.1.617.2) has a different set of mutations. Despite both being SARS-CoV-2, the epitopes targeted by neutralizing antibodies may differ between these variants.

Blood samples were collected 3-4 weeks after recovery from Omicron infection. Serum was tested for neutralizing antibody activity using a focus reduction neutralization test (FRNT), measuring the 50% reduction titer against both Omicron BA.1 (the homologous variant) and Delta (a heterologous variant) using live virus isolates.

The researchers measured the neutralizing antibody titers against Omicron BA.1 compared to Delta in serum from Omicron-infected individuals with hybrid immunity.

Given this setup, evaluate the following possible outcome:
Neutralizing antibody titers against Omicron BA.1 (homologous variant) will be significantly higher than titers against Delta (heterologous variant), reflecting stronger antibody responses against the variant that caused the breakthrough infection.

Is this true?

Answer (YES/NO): NO